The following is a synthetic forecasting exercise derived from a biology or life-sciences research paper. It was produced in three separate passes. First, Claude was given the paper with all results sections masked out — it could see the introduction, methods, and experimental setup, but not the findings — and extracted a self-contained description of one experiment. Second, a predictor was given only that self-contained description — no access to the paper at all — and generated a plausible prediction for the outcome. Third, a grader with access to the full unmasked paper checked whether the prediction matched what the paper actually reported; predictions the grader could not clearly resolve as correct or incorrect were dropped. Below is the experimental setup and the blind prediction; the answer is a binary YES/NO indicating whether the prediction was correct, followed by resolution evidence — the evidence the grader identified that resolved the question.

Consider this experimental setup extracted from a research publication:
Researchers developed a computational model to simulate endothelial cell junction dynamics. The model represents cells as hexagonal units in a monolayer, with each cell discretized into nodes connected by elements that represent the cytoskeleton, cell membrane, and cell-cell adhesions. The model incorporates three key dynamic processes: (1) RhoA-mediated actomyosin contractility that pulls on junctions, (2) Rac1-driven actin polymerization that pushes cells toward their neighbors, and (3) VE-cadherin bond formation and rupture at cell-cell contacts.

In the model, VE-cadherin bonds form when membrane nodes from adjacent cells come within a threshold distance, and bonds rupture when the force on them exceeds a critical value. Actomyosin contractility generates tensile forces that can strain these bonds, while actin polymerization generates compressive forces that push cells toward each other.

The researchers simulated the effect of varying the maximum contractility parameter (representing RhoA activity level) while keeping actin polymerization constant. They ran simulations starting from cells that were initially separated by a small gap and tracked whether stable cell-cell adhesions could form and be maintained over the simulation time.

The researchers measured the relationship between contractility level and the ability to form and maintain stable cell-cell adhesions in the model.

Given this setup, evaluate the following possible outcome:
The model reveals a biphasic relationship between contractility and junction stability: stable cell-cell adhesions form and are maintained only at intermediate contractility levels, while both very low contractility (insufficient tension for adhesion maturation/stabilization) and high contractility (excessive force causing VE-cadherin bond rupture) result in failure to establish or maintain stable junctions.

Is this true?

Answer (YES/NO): YES